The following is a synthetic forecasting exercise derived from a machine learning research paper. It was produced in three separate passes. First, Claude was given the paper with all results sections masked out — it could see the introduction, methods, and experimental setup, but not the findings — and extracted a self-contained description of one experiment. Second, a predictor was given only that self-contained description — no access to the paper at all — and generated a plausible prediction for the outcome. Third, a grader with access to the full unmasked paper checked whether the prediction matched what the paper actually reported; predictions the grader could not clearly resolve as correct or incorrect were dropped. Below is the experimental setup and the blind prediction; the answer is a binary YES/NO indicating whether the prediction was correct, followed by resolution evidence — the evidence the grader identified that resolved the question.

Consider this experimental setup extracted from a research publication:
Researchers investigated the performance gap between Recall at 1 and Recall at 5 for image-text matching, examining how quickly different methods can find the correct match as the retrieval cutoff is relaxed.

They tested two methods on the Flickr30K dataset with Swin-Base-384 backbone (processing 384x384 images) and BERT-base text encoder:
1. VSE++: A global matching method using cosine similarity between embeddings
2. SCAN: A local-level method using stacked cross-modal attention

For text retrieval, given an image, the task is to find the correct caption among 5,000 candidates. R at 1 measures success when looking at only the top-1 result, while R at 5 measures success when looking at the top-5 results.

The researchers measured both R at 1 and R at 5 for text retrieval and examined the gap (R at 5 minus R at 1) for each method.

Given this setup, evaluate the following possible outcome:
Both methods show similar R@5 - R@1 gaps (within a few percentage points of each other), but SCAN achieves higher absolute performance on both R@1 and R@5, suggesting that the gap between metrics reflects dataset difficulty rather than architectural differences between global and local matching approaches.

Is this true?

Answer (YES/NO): NO